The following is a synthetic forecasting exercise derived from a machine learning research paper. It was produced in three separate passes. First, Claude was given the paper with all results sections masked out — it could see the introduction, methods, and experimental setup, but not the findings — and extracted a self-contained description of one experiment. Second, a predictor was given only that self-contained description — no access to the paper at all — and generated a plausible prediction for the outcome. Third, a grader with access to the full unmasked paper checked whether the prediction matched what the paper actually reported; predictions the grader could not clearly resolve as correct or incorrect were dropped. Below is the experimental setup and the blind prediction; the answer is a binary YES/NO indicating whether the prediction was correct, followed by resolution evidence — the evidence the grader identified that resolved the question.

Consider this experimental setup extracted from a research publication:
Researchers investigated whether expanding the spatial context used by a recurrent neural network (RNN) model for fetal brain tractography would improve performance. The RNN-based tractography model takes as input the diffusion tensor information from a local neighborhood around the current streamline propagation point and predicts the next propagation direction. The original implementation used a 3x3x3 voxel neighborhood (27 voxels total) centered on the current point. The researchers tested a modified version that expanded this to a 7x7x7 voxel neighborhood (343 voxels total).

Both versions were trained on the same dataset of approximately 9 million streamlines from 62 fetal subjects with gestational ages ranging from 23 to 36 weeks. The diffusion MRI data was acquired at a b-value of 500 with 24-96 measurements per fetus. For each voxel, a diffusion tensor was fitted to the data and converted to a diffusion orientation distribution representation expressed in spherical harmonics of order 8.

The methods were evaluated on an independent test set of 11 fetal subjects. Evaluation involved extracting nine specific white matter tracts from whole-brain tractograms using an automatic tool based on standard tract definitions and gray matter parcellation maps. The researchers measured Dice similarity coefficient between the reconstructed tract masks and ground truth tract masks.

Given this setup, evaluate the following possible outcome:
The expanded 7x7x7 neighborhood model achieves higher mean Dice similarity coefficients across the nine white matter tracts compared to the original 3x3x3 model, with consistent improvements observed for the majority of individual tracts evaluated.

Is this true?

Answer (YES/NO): NO